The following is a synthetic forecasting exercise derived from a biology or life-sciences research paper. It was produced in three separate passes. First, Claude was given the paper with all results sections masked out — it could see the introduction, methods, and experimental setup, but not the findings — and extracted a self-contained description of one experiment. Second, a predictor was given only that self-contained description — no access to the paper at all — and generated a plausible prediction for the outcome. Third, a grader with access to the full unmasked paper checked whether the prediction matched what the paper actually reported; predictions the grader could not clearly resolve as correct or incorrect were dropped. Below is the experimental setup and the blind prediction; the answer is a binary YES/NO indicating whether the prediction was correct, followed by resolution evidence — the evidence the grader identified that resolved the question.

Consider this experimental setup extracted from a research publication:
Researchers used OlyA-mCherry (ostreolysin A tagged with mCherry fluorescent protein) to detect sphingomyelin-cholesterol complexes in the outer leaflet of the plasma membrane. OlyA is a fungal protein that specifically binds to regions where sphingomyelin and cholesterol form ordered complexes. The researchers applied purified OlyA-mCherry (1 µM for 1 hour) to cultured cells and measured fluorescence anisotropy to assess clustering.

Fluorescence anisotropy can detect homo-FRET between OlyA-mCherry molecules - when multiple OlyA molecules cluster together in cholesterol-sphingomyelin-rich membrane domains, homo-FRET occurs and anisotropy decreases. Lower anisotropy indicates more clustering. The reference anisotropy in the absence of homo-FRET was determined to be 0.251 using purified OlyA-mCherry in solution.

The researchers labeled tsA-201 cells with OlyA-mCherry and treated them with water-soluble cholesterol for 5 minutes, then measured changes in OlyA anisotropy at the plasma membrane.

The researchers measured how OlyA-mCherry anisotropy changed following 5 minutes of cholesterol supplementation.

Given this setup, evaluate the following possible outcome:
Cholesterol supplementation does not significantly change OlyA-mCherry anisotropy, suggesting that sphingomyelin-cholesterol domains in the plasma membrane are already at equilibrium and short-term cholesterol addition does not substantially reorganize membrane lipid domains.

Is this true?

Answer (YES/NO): NO